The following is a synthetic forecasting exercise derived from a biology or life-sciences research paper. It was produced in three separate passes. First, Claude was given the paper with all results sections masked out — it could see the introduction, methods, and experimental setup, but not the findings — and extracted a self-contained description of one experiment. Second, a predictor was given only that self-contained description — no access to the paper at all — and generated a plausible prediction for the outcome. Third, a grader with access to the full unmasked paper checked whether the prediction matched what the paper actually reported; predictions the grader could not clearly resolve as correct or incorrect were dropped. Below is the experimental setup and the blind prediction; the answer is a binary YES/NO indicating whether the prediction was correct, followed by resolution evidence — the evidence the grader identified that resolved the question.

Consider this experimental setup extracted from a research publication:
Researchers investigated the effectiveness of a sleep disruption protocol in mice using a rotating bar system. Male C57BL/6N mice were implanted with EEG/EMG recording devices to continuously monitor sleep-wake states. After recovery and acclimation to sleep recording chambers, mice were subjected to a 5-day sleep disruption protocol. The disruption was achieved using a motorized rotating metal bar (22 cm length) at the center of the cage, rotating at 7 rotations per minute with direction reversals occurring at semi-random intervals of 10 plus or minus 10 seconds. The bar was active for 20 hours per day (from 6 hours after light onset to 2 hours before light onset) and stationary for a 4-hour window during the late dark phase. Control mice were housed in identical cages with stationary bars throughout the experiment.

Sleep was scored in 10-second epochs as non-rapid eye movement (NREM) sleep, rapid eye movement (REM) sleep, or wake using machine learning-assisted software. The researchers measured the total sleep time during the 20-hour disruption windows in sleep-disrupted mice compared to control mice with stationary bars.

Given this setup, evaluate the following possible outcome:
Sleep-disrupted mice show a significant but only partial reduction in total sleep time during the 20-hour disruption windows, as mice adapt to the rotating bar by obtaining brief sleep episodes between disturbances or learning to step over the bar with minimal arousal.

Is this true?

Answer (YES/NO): NO